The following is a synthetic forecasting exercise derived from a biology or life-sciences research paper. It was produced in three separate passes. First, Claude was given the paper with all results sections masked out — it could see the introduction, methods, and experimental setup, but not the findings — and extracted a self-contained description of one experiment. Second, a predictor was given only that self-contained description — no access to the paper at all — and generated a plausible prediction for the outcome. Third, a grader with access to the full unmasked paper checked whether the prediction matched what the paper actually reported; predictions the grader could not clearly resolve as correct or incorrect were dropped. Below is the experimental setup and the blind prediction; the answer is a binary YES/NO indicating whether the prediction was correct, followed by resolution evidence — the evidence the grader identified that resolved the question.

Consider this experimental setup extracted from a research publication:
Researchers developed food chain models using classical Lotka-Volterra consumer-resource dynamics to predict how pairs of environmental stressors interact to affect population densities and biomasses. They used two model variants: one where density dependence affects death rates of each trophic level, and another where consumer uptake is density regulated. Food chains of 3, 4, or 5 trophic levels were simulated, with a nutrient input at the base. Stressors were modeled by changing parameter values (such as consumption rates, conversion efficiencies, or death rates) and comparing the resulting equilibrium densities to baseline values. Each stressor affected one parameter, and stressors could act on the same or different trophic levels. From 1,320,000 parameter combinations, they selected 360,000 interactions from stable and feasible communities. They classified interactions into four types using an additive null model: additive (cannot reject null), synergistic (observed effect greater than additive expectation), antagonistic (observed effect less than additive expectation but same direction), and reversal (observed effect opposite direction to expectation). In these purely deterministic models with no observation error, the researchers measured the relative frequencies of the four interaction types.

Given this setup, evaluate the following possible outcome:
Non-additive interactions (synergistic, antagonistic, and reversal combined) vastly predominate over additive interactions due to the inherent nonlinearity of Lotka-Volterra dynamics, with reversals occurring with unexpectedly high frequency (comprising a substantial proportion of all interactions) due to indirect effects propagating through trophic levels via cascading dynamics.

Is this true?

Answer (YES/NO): NO